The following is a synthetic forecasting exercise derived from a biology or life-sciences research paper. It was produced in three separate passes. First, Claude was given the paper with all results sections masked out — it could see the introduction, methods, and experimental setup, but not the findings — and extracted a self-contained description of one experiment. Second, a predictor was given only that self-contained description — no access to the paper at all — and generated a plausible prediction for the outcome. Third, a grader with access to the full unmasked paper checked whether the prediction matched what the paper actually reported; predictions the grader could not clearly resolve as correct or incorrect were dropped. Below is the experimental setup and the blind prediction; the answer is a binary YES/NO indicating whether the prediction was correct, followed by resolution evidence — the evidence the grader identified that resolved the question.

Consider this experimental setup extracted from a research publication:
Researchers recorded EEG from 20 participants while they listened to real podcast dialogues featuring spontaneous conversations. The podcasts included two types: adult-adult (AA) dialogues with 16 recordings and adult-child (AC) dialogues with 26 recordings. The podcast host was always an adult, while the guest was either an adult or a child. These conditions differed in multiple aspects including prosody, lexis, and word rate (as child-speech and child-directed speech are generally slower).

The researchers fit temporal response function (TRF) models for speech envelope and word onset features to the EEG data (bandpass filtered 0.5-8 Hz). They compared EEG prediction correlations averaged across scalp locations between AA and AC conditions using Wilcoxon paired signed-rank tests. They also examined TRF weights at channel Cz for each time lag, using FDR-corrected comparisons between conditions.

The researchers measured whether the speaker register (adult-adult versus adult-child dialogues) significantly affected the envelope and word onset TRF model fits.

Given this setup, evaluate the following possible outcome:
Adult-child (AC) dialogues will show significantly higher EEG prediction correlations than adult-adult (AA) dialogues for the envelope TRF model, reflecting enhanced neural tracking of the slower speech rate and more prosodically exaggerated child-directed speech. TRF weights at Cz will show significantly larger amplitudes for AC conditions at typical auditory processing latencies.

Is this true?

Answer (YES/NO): NO